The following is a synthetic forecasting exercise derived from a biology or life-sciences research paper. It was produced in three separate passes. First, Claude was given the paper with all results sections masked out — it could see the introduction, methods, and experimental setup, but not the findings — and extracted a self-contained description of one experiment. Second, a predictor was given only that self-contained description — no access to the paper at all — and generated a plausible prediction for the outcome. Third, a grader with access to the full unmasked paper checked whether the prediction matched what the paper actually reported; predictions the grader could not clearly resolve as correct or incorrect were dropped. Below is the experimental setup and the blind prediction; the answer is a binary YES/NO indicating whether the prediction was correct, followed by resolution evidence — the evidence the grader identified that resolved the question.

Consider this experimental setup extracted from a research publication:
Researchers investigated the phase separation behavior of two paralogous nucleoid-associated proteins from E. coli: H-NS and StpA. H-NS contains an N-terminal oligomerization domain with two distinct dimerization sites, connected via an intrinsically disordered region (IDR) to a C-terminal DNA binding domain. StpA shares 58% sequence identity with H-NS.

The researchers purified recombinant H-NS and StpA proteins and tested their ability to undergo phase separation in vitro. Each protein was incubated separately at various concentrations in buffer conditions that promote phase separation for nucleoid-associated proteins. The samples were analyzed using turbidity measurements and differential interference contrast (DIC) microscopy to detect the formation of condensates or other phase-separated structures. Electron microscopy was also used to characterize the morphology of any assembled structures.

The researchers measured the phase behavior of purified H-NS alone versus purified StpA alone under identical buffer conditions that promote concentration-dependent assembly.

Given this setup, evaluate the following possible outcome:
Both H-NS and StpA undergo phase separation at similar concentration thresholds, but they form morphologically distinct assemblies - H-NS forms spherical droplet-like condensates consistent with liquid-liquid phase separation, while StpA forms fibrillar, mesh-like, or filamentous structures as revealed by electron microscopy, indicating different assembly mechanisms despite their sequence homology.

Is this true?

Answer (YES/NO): NO